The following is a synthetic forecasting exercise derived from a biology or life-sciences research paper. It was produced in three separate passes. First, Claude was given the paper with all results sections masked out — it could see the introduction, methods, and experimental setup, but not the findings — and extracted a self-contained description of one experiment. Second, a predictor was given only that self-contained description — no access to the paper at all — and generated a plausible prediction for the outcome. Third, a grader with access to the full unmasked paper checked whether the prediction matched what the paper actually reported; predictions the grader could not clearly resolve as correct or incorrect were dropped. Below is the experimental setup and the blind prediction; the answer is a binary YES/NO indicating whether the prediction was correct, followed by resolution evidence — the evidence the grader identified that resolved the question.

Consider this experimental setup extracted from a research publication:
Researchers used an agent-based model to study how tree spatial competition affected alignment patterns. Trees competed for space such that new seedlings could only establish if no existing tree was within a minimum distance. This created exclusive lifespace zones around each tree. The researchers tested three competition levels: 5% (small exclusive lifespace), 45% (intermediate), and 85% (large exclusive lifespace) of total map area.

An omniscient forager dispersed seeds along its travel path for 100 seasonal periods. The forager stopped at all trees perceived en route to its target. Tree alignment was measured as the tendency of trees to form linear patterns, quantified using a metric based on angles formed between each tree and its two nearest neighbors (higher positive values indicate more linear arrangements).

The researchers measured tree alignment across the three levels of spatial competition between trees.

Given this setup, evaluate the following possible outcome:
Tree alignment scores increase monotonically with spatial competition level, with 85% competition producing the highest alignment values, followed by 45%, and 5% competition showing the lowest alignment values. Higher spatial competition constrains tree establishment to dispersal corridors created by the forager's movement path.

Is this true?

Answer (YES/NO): NO